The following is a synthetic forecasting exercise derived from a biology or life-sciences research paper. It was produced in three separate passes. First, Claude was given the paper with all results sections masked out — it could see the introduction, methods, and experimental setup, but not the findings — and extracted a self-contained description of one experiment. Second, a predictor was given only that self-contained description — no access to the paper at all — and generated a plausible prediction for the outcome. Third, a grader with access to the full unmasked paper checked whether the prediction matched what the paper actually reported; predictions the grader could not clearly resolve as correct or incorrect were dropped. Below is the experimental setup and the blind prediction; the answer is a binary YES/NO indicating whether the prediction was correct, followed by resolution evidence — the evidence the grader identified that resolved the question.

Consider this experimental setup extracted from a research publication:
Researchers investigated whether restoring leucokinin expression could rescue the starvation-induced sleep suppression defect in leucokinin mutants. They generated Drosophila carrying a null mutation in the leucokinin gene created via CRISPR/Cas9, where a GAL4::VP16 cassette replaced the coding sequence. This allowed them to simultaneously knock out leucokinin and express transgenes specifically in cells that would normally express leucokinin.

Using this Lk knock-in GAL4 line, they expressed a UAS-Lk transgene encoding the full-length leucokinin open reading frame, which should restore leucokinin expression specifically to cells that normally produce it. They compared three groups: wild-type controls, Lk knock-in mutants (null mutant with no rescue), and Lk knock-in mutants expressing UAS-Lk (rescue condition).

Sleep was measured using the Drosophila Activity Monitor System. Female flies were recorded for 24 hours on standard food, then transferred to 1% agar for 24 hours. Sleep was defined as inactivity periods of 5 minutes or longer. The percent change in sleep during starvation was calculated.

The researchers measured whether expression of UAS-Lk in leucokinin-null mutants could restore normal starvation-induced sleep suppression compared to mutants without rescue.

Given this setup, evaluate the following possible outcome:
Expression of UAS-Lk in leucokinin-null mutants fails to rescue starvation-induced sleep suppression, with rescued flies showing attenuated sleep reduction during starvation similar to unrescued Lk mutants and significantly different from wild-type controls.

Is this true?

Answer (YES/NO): NO